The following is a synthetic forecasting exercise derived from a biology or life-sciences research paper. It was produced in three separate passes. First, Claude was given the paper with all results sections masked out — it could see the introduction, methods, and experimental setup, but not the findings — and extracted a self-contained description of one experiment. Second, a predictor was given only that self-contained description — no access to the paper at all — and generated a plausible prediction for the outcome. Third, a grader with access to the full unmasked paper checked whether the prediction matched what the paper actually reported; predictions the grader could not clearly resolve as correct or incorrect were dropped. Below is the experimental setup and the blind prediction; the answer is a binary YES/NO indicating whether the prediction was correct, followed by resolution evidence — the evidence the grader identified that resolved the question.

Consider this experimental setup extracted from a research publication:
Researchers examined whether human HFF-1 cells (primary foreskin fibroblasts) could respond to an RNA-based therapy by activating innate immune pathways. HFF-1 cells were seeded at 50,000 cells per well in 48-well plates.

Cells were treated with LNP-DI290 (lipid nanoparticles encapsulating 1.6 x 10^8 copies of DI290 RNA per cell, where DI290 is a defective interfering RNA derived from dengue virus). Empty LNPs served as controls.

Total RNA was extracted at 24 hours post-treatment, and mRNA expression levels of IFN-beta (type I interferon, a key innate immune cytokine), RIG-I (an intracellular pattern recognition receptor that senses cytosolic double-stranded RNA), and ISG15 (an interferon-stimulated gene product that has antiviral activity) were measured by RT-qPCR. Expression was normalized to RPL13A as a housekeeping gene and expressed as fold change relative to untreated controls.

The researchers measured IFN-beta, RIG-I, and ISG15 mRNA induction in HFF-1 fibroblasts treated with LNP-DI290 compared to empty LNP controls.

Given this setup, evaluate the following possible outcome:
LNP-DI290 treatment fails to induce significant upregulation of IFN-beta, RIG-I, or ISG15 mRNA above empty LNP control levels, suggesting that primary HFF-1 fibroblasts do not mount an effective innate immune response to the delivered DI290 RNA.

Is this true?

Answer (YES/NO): NO